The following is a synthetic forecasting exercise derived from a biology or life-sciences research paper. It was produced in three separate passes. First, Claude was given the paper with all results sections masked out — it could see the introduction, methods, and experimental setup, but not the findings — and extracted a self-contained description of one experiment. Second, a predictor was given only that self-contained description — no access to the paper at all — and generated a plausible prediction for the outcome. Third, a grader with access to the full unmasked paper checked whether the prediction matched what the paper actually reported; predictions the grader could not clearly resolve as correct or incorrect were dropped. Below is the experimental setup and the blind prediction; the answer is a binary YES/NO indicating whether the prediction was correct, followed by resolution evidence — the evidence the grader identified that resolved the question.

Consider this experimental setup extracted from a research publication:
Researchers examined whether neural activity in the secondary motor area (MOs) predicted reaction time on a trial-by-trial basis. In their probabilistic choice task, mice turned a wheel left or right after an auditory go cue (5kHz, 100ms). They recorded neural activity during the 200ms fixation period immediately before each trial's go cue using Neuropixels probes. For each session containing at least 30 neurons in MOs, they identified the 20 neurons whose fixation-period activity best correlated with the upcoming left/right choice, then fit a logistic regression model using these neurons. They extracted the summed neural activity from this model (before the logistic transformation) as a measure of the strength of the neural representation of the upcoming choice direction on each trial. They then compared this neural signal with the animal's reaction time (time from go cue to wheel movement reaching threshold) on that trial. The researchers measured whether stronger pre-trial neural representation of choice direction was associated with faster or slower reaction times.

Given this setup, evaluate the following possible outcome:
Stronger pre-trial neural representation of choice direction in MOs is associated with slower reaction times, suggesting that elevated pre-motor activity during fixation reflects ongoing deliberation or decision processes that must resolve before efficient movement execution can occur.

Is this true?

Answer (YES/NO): NO